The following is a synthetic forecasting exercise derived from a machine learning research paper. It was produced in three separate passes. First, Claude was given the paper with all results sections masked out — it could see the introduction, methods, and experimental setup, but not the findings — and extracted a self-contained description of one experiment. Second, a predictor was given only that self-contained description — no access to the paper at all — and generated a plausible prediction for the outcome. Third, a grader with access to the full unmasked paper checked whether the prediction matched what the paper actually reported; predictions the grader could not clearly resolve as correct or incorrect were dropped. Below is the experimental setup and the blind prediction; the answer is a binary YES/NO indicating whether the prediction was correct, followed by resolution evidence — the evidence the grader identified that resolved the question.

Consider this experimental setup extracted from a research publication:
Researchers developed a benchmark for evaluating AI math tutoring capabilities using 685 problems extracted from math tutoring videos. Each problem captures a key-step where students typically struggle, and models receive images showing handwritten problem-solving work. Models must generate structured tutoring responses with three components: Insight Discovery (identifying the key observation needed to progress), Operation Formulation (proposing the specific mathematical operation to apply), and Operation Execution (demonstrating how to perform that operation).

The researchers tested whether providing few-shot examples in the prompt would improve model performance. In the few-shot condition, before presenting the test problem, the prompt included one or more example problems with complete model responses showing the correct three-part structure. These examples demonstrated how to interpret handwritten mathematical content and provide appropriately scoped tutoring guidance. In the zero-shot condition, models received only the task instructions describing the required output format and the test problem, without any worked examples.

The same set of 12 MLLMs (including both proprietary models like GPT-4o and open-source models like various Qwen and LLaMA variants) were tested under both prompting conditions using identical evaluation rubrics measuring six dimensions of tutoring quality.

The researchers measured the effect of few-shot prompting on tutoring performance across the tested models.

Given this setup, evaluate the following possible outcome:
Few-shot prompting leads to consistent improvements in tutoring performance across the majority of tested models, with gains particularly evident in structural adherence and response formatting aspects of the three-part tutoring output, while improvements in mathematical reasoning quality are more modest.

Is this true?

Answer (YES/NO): NO